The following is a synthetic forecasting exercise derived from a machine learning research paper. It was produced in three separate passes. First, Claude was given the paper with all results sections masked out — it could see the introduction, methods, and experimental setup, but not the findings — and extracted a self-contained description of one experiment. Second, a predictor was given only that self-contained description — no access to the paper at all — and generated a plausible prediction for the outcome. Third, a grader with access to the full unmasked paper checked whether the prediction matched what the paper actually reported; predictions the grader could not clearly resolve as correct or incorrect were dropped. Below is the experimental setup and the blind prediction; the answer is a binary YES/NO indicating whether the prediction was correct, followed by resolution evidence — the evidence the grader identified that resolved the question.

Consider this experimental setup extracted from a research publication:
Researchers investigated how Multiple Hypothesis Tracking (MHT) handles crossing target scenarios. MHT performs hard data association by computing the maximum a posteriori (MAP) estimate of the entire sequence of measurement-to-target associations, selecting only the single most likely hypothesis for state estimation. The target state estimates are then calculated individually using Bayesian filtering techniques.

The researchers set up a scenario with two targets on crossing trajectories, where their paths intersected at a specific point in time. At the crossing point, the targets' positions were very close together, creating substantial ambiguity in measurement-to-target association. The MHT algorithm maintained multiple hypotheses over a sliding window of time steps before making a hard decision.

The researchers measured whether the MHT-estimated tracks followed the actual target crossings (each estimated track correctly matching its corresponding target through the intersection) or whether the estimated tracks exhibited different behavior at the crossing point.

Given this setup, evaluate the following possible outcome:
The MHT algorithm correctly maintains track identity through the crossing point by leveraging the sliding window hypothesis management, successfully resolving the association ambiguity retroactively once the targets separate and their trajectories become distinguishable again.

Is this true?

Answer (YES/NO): NO